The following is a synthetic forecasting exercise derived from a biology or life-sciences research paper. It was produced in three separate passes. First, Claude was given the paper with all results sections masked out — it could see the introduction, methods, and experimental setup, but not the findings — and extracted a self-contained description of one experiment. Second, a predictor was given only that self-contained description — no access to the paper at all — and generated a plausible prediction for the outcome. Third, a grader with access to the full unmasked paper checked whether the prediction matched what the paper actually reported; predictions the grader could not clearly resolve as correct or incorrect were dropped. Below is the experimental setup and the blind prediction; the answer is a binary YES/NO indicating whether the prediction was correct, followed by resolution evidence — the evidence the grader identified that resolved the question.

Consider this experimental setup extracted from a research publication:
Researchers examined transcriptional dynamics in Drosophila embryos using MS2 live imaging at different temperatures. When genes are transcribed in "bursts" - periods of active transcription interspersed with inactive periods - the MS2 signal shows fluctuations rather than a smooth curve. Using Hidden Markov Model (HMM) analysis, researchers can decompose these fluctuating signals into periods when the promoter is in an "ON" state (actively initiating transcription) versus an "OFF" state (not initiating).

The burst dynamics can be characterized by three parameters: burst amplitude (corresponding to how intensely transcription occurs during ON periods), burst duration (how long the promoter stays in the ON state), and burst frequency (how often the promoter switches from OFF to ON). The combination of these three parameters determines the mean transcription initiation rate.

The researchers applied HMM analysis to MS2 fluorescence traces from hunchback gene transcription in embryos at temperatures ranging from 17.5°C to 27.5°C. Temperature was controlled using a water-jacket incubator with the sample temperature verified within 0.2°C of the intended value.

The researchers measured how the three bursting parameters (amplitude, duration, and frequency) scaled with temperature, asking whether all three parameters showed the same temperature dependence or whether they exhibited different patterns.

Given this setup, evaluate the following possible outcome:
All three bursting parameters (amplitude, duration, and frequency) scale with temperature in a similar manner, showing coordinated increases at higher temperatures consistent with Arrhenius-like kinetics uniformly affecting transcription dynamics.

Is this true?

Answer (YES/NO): NO